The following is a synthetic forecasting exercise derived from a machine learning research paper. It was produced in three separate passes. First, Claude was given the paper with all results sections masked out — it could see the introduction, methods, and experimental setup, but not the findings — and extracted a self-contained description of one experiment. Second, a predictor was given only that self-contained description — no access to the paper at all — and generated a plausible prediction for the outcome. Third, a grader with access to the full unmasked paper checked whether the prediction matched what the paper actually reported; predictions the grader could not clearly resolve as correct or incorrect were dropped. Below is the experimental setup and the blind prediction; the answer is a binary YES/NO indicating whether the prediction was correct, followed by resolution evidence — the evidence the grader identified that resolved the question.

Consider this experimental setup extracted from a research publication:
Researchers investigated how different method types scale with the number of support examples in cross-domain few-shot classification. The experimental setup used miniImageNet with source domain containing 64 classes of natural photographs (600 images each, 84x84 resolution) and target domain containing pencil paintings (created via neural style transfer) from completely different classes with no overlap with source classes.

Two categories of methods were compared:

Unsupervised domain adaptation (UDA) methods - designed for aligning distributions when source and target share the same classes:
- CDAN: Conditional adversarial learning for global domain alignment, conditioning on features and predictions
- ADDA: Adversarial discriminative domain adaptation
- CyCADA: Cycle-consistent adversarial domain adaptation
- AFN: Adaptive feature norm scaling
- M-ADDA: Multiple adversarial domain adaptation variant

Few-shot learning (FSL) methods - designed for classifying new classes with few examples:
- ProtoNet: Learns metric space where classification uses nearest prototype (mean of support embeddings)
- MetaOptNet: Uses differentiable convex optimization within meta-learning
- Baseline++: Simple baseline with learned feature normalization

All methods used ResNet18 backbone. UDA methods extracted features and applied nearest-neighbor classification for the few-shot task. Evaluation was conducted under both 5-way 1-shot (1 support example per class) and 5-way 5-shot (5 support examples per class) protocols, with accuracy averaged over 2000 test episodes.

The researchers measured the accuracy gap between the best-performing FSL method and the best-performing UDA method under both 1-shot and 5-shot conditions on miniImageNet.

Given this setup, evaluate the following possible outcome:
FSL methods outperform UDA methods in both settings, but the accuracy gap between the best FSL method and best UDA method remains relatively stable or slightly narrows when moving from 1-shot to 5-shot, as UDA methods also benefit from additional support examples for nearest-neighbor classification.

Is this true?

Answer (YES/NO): NO